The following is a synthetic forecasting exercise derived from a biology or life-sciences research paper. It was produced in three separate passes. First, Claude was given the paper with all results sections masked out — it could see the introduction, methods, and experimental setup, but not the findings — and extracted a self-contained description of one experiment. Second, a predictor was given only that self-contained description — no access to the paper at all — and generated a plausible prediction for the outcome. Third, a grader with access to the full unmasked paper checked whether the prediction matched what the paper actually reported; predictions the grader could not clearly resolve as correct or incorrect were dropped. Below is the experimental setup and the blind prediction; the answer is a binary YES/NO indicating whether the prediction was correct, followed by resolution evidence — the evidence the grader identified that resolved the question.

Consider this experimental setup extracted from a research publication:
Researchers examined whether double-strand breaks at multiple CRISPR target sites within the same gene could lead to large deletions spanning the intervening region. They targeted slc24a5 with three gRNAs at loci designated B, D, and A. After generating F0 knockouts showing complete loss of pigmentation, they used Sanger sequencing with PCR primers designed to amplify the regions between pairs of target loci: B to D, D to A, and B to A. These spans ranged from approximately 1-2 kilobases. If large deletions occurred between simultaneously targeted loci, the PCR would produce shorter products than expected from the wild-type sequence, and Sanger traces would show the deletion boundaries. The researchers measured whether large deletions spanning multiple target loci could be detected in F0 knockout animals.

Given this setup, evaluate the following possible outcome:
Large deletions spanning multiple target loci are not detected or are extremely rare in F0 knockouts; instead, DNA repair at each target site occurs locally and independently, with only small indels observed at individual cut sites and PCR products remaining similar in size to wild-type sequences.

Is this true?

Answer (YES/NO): NO